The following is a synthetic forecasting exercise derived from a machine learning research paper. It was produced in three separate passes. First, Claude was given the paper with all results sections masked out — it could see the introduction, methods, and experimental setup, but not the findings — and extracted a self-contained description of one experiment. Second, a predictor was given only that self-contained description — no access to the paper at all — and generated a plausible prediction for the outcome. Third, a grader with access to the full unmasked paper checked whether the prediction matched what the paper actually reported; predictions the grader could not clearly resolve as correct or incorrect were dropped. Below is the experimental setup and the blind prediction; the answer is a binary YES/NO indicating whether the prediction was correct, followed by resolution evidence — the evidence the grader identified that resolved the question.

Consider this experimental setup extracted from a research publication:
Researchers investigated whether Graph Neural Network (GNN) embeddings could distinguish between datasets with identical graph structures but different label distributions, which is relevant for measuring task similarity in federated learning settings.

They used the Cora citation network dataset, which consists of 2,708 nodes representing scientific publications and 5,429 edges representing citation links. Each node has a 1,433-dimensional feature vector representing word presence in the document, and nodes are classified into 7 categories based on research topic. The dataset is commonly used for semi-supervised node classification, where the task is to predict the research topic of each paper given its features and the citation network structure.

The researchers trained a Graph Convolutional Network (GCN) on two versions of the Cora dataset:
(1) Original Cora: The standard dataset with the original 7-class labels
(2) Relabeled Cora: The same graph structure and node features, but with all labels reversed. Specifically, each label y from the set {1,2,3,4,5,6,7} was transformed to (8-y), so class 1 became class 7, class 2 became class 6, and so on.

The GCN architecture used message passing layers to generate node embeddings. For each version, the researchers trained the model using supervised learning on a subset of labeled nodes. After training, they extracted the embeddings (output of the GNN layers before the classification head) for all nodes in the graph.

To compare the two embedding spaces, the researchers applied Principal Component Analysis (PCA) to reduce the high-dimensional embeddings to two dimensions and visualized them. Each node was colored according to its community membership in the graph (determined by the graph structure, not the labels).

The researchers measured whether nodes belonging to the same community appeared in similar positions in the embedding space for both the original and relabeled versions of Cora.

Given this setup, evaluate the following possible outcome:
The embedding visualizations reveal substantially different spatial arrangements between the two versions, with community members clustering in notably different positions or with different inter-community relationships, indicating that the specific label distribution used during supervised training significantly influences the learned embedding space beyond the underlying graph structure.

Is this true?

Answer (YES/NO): NO